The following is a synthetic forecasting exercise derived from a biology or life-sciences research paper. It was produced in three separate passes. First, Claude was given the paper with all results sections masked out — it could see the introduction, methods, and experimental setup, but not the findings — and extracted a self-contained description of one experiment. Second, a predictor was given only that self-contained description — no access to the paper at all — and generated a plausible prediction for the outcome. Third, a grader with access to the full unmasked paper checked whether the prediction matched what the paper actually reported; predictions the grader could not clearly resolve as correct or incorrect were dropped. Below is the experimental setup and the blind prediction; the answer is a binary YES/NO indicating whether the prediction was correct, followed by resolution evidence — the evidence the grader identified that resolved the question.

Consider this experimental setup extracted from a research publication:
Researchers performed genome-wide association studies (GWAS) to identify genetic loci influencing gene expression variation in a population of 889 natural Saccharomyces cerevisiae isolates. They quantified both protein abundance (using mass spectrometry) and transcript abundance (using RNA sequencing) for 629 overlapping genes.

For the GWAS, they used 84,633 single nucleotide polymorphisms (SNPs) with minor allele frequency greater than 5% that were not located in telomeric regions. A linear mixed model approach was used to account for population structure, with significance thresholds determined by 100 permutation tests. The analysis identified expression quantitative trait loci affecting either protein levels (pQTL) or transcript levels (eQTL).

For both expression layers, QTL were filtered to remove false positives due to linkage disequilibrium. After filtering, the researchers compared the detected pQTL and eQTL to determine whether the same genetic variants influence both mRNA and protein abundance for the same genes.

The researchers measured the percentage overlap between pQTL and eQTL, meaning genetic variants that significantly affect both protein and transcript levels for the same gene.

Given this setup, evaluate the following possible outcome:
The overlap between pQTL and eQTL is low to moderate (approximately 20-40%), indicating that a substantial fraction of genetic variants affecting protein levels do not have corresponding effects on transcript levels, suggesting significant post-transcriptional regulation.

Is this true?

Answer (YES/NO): NO